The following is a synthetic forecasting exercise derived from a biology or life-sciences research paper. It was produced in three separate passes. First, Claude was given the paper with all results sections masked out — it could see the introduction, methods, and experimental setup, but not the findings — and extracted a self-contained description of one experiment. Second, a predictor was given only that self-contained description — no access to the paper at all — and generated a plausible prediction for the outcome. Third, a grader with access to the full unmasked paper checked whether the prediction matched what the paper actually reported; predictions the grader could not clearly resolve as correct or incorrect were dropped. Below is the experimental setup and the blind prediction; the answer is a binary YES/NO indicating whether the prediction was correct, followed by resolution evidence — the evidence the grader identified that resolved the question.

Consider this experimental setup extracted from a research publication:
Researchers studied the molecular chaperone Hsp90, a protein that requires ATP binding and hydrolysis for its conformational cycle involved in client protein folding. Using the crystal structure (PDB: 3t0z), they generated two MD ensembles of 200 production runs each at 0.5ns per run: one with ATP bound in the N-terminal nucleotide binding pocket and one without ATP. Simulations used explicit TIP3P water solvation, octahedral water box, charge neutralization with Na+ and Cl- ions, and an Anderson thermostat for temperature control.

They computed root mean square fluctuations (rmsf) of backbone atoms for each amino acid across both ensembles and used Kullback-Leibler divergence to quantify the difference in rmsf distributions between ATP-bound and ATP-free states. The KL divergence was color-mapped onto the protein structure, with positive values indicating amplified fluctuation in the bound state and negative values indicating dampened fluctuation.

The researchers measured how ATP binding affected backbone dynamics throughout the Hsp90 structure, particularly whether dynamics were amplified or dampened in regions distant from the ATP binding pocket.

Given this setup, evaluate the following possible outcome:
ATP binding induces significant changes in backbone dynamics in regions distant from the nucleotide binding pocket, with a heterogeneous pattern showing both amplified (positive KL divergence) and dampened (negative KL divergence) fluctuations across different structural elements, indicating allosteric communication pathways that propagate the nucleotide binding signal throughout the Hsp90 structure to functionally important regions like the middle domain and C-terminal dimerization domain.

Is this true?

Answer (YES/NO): NO